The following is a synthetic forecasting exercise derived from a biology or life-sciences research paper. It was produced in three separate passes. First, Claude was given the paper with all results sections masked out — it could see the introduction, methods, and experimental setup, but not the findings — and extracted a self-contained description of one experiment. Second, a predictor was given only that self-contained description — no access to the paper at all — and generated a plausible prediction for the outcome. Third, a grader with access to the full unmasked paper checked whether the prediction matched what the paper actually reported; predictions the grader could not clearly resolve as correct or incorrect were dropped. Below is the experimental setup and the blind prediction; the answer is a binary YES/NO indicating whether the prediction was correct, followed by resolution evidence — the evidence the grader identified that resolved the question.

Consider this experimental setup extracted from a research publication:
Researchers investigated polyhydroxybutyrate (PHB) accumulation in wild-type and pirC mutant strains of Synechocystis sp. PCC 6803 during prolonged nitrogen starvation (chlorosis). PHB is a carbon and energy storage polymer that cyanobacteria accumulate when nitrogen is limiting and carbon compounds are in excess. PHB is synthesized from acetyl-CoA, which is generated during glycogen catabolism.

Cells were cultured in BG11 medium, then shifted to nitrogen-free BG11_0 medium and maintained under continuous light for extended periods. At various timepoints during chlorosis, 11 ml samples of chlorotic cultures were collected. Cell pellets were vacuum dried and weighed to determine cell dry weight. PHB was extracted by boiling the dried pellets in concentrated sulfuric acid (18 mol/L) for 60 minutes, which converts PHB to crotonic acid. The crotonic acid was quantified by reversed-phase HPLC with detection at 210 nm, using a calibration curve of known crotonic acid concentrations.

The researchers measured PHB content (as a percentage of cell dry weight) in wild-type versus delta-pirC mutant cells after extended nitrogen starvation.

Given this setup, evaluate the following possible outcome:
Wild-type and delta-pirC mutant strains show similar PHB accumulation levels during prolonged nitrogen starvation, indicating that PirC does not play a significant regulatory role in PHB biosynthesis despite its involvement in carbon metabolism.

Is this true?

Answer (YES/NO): NO